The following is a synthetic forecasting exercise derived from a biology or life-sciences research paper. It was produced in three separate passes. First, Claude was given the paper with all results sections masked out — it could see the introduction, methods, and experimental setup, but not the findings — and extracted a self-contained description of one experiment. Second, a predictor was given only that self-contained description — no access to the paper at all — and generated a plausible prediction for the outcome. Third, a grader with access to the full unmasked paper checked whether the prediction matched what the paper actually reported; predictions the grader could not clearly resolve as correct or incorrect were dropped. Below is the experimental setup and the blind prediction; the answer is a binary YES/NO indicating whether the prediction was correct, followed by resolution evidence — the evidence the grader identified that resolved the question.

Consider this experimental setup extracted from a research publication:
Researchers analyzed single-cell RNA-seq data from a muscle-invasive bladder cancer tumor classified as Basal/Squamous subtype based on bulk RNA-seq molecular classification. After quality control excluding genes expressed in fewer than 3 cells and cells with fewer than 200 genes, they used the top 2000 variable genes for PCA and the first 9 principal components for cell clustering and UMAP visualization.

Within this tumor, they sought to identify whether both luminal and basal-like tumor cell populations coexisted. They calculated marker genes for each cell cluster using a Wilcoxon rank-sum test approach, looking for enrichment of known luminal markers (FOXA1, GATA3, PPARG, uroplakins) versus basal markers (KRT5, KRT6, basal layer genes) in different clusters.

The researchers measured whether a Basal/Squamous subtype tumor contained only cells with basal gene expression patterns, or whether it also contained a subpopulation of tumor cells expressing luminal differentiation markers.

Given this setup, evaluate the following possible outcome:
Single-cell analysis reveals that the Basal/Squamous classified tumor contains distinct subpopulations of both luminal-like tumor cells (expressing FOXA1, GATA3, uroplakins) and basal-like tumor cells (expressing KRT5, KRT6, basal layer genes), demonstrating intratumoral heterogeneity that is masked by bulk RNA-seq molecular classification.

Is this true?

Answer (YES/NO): NO